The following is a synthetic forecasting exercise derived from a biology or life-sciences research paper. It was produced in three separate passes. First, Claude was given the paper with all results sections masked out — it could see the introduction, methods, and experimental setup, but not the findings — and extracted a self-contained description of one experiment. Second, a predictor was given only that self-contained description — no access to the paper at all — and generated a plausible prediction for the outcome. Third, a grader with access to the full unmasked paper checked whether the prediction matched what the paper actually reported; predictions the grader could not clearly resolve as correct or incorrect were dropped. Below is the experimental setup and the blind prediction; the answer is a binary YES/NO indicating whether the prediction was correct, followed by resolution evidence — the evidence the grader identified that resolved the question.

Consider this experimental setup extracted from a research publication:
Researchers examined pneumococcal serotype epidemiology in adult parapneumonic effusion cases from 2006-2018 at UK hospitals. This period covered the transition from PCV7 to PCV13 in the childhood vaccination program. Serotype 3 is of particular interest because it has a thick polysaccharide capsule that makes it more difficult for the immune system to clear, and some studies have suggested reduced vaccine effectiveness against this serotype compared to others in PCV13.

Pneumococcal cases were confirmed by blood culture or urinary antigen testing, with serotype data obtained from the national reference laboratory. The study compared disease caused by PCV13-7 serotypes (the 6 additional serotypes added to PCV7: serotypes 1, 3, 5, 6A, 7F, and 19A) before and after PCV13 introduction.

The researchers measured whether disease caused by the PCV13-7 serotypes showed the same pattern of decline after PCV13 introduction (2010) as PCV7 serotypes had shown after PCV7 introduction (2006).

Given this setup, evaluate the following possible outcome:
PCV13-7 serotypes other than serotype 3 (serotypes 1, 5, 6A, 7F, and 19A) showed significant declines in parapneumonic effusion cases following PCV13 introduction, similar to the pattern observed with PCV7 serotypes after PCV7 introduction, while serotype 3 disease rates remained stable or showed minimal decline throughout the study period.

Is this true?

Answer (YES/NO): NO